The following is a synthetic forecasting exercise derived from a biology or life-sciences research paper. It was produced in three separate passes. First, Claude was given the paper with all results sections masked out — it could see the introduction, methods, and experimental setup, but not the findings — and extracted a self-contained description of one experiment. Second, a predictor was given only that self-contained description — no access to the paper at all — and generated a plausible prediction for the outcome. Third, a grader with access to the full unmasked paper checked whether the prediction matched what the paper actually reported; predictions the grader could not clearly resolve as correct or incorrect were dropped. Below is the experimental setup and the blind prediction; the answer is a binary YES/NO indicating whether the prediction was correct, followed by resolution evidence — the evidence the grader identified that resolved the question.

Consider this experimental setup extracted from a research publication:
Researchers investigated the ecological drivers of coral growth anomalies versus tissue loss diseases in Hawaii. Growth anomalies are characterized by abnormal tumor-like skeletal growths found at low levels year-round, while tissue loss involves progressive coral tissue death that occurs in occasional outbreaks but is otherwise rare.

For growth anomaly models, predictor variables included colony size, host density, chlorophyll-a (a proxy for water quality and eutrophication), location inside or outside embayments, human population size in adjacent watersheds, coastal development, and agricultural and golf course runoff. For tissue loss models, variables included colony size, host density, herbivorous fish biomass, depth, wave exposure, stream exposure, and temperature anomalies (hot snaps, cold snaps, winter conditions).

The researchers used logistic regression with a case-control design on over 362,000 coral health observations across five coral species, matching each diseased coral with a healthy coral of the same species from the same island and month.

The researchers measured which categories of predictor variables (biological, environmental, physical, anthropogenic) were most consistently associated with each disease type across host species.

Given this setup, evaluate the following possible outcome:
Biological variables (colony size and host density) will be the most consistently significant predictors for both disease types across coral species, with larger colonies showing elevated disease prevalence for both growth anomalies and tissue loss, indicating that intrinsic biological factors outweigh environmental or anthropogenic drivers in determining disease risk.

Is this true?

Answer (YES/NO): NO